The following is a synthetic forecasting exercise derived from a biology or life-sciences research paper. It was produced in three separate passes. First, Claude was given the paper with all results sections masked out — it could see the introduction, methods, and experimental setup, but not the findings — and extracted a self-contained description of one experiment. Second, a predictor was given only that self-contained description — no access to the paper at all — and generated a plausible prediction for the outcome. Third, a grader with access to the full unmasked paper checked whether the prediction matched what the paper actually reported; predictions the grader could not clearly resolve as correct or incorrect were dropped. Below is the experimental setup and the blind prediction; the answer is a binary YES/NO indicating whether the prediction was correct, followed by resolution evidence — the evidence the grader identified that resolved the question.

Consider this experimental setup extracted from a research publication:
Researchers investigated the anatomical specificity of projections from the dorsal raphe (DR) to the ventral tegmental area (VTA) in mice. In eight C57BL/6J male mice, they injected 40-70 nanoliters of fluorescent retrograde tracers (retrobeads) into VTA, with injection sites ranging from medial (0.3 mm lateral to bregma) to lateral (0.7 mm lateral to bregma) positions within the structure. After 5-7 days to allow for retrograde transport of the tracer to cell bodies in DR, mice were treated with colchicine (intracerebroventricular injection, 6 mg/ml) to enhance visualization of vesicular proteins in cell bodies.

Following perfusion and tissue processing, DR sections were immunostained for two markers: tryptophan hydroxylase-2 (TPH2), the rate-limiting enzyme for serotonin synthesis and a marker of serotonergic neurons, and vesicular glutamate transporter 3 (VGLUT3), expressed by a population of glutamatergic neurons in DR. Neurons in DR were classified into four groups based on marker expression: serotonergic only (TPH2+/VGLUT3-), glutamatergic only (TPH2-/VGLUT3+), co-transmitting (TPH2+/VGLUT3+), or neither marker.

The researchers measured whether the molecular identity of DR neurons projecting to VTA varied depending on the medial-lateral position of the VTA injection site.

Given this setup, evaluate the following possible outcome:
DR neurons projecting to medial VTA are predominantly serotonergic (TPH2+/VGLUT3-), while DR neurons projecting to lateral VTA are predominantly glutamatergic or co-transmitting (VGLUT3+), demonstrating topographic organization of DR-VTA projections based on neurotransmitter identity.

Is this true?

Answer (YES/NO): NO